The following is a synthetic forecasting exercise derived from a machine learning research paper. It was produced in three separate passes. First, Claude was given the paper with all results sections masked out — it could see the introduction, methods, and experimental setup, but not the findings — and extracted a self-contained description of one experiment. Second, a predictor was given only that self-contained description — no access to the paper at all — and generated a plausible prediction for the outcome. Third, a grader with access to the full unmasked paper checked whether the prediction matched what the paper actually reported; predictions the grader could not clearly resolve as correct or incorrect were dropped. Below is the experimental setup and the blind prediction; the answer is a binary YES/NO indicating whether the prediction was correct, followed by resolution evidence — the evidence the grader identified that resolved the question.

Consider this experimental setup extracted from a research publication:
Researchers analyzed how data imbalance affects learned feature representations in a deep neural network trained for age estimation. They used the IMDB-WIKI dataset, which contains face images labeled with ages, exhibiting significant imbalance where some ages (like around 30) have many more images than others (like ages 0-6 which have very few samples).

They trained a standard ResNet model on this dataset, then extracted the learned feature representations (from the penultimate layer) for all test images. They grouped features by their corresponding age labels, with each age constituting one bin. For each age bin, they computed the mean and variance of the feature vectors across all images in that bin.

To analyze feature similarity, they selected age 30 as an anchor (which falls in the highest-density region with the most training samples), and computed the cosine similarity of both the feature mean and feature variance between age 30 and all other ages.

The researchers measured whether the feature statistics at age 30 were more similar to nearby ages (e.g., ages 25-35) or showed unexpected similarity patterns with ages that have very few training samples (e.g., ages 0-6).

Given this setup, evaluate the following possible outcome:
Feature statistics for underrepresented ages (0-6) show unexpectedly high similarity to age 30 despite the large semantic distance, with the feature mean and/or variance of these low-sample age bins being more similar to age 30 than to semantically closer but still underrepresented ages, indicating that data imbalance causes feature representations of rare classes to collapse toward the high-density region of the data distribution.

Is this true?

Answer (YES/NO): YES